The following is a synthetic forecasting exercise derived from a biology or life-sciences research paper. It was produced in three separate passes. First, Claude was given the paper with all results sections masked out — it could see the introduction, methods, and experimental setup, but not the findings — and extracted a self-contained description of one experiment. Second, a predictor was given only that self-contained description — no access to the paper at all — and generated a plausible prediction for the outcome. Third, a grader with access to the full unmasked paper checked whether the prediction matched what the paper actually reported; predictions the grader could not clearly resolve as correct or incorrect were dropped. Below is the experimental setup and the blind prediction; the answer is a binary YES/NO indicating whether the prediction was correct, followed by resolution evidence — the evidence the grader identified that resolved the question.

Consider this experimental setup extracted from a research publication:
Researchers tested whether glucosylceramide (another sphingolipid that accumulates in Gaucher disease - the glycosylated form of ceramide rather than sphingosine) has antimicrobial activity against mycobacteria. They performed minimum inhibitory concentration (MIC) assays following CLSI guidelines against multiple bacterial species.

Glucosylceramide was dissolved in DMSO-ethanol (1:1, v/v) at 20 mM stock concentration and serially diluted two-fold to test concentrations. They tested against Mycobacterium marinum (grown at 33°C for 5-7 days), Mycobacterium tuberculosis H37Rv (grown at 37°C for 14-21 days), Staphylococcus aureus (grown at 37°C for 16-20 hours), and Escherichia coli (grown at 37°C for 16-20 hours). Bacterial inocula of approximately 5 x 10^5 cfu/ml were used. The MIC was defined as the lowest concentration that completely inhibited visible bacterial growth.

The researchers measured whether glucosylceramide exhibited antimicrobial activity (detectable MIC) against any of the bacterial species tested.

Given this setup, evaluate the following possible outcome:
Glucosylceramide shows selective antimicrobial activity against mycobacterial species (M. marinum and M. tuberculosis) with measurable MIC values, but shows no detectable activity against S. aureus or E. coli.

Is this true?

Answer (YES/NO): NO